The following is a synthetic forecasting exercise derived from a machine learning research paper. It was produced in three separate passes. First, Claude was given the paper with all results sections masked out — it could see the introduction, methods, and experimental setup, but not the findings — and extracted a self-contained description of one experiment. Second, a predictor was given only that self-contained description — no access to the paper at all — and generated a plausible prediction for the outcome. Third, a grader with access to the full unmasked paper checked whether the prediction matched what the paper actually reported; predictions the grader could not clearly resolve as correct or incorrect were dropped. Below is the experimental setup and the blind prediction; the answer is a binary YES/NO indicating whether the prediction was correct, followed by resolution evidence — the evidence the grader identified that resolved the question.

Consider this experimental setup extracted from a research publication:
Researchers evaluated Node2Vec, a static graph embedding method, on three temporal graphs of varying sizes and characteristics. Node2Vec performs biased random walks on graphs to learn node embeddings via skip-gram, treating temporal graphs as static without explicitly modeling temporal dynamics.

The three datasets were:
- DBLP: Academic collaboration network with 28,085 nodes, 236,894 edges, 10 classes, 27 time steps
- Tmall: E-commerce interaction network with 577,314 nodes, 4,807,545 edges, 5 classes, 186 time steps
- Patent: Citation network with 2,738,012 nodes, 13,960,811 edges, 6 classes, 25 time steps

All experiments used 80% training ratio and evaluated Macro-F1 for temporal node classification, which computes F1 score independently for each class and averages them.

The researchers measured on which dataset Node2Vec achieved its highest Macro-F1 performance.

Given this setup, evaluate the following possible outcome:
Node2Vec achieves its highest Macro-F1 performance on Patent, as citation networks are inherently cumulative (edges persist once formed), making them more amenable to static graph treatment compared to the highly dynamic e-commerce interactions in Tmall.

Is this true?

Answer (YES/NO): YES